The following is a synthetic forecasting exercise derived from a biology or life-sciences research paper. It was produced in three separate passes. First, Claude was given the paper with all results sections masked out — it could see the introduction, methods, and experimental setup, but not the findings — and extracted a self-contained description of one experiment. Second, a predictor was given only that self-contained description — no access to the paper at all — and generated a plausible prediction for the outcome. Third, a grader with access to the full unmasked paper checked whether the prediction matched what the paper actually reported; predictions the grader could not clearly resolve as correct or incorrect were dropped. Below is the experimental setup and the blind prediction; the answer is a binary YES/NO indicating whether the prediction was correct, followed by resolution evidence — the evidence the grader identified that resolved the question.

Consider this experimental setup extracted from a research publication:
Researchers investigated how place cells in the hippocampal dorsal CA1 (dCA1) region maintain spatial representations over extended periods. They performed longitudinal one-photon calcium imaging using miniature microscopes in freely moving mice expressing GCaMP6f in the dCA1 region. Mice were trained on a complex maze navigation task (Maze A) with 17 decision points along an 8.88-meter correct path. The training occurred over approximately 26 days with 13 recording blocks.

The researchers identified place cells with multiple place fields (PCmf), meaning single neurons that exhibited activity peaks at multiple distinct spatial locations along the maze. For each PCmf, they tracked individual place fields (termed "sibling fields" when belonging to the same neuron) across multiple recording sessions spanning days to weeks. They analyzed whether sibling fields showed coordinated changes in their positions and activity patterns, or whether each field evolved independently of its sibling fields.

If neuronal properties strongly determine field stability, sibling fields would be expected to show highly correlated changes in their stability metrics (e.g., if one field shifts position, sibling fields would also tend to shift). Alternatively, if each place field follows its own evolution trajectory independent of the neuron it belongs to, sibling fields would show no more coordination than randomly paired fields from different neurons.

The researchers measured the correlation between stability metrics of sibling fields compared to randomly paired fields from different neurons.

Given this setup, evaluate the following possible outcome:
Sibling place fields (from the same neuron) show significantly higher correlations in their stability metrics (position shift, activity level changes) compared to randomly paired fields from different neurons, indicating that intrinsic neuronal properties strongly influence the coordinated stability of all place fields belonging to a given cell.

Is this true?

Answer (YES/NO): NO